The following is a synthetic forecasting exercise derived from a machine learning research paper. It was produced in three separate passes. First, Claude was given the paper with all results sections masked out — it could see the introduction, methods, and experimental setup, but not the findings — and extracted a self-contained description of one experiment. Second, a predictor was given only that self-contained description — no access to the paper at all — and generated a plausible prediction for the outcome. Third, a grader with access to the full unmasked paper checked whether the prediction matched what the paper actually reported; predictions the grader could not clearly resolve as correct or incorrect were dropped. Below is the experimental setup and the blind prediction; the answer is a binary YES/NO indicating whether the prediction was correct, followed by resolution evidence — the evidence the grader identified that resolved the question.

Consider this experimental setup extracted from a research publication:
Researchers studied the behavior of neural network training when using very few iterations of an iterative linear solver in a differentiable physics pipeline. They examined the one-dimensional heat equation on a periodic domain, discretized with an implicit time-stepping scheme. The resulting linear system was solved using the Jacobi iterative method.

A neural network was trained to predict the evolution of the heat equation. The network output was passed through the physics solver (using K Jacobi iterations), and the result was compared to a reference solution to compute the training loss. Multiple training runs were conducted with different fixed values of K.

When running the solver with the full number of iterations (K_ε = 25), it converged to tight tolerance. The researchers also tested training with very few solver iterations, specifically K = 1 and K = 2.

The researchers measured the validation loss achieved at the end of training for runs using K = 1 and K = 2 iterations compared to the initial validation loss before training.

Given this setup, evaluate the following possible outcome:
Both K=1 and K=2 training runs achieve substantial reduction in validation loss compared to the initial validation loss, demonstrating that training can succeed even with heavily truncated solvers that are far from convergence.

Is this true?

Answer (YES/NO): NO